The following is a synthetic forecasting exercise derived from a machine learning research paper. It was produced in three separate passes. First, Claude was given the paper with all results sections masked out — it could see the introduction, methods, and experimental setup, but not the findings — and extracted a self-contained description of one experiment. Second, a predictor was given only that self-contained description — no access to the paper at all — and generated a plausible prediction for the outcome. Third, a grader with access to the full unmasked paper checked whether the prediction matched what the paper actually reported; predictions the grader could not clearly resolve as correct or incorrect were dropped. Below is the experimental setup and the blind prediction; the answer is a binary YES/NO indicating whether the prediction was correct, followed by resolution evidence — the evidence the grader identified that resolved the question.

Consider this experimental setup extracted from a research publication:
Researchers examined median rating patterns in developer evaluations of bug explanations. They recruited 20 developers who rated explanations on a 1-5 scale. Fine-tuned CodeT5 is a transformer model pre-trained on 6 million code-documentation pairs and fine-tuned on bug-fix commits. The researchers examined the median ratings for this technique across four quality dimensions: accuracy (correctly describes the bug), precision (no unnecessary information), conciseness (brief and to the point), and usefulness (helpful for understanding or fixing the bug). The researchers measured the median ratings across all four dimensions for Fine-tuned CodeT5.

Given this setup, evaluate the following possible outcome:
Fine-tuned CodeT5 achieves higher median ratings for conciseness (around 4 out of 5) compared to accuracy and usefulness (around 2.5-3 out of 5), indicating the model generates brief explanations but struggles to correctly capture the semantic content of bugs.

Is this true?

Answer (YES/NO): NO